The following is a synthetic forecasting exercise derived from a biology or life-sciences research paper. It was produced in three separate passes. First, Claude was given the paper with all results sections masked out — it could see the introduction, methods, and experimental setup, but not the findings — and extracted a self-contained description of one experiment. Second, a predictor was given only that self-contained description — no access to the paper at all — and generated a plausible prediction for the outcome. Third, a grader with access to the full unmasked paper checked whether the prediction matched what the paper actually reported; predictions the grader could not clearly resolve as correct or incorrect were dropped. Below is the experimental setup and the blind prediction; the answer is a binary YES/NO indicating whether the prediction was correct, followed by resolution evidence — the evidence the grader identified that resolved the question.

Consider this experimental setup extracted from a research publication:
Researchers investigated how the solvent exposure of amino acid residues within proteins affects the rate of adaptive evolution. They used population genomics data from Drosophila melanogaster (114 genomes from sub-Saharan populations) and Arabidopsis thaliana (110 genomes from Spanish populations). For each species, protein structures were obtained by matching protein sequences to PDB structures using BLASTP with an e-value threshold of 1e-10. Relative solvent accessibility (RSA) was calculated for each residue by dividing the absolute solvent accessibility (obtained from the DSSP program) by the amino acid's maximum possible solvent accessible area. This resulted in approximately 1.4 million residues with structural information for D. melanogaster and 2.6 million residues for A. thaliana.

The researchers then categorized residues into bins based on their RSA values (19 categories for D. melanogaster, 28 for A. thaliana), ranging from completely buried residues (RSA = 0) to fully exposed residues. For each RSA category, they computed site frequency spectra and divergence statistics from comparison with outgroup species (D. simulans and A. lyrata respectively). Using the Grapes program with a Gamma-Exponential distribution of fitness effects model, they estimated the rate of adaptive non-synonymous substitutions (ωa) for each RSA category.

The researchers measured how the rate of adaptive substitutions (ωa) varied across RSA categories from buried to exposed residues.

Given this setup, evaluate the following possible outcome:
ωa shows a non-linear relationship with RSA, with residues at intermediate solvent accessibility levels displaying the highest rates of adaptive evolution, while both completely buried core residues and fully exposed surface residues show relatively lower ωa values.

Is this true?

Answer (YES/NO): NO